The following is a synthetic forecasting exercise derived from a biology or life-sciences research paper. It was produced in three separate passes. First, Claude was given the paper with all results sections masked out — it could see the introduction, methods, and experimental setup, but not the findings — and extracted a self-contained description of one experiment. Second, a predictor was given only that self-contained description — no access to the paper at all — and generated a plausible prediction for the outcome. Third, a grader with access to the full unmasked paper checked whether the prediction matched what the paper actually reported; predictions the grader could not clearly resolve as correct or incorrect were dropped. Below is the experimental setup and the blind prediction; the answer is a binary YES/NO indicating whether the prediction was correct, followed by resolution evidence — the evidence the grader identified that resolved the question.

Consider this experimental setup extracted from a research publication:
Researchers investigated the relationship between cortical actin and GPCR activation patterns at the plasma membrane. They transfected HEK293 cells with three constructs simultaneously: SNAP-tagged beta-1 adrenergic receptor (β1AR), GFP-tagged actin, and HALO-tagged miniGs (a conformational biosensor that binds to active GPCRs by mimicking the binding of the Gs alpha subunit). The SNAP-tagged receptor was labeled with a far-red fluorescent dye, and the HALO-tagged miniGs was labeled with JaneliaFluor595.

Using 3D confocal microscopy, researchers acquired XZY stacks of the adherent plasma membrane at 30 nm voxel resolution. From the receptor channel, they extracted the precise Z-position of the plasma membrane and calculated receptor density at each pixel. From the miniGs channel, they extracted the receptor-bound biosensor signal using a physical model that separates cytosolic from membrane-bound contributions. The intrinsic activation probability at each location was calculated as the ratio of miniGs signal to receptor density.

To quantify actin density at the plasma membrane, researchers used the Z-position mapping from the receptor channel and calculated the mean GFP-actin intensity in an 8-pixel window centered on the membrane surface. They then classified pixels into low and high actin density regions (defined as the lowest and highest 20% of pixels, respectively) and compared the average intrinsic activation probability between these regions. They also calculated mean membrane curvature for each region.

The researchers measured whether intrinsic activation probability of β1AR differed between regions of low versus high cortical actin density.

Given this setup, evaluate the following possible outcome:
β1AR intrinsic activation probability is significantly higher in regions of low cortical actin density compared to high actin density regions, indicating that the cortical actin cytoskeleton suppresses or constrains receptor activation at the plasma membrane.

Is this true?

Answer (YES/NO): NO